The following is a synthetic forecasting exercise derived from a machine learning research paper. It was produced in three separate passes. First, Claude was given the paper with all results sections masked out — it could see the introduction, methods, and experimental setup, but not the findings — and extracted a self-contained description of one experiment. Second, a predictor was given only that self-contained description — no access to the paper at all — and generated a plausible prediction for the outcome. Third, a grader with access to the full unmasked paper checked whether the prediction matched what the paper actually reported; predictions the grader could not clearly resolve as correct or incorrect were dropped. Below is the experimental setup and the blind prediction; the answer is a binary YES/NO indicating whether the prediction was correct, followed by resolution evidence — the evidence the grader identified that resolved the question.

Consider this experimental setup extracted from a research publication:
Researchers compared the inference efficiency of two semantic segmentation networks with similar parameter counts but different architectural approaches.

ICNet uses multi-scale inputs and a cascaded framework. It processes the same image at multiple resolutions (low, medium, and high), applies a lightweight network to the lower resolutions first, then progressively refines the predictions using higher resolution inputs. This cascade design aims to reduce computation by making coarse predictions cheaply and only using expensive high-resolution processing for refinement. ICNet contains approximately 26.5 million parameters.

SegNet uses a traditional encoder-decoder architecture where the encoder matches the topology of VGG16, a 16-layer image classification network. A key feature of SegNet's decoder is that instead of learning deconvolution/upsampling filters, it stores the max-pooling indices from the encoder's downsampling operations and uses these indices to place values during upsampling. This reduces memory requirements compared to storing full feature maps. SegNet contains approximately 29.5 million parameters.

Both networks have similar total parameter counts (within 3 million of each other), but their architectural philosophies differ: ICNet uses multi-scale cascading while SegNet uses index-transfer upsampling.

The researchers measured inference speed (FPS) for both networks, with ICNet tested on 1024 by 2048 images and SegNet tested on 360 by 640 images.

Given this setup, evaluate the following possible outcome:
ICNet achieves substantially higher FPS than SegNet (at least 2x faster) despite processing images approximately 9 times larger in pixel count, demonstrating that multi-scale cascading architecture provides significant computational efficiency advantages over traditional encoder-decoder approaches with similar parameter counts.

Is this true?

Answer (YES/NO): YES